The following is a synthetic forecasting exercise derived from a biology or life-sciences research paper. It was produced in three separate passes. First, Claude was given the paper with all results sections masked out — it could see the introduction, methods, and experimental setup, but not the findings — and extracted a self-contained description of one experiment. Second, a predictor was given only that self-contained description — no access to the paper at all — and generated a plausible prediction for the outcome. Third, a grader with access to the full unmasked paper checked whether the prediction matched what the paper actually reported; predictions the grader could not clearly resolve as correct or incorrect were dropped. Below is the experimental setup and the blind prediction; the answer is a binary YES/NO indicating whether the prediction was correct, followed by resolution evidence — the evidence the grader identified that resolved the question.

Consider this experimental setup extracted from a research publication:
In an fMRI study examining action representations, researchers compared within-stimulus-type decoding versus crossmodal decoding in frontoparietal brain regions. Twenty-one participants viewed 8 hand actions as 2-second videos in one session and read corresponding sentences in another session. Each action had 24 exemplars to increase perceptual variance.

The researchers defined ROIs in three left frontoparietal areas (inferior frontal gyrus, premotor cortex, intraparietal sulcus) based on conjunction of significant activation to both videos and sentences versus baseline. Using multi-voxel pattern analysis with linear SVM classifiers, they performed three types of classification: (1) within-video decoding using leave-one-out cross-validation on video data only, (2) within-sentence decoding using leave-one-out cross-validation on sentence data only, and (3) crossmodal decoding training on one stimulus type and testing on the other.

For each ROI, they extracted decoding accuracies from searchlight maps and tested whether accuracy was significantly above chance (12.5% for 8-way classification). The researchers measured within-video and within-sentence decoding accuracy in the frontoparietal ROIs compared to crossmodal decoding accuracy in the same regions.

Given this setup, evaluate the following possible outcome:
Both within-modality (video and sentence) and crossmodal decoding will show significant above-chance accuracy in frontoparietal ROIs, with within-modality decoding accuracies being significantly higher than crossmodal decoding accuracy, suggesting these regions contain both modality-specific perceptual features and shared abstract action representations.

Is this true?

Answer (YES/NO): NO